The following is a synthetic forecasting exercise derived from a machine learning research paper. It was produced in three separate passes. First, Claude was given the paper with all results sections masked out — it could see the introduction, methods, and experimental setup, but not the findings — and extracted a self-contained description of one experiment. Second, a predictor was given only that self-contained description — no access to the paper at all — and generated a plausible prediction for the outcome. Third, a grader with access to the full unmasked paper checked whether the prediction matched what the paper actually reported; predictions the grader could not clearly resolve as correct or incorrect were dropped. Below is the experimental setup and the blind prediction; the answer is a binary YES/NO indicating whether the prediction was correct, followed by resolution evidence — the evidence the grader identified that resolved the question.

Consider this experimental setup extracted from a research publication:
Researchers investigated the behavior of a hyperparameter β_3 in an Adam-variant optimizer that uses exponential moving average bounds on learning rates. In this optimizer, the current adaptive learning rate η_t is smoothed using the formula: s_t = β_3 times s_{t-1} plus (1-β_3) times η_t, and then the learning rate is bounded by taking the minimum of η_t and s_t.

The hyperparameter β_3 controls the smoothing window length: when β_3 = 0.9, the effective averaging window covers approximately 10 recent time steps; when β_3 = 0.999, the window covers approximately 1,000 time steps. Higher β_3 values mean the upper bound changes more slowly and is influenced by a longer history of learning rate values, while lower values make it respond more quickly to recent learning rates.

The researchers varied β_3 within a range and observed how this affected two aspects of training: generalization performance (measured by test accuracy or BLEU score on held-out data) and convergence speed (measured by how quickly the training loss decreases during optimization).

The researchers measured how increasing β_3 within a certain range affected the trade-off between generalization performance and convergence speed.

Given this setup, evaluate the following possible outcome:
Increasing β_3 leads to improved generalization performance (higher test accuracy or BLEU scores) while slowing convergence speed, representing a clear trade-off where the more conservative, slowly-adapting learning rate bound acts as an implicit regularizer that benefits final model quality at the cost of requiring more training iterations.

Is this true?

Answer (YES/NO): YES